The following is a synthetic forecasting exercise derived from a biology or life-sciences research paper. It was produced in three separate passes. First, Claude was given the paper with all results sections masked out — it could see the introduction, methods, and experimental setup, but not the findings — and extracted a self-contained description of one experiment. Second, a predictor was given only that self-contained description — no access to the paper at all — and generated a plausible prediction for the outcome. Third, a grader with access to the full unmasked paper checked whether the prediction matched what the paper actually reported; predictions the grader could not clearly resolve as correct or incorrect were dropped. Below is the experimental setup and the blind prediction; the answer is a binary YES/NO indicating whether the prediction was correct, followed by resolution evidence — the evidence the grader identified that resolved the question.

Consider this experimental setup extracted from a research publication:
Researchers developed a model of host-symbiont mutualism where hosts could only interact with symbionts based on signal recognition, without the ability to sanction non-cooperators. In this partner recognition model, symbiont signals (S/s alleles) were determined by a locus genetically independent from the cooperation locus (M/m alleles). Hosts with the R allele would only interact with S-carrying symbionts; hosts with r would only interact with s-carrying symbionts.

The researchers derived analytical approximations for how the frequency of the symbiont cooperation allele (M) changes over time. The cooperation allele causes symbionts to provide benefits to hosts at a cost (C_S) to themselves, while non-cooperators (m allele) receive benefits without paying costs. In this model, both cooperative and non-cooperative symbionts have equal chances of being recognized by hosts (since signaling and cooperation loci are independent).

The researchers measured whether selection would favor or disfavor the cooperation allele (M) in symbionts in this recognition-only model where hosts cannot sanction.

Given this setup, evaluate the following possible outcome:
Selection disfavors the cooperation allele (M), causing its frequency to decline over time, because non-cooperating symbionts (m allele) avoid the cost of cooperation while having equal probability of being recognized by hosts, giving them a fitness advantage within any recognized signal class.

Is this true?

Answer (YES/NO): YES